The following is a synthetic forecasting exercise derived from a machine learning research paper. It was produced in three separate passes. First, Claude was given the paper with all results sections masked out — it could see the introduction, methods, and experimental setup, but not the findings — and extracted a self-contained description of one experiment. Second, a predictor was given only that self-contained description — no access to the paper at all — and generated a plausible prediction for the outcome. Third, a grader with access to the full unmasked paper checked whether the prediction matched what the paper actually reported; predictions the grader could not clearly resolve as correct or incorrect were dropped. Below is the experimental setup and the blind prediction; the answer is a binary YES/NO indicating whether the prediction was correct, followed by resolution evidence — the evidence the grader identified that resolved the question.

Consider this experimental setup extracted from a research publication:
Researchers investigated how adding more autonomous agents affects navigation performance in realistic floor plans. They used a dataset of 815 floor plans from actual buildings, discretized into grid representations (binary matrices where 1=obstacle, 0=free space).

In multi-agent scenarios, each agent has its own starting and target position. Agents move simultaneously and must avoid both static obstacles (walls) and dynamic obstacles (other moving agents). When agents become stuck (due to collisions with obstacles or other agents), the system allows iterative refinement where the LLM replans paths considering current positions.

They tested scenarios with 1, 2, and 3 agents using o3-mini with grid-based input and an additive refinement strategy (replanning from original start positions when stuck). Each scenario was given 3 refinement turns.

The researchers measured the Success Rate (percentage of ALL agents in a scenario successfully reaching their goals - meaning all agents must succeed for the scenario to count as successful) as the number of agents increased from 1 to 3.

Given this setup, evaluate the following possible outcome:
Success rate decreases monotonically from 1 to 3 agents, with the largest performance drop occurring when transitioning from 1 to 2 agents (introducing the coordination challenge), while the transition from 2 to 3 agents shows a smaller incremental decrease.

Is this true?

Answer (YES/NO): YES